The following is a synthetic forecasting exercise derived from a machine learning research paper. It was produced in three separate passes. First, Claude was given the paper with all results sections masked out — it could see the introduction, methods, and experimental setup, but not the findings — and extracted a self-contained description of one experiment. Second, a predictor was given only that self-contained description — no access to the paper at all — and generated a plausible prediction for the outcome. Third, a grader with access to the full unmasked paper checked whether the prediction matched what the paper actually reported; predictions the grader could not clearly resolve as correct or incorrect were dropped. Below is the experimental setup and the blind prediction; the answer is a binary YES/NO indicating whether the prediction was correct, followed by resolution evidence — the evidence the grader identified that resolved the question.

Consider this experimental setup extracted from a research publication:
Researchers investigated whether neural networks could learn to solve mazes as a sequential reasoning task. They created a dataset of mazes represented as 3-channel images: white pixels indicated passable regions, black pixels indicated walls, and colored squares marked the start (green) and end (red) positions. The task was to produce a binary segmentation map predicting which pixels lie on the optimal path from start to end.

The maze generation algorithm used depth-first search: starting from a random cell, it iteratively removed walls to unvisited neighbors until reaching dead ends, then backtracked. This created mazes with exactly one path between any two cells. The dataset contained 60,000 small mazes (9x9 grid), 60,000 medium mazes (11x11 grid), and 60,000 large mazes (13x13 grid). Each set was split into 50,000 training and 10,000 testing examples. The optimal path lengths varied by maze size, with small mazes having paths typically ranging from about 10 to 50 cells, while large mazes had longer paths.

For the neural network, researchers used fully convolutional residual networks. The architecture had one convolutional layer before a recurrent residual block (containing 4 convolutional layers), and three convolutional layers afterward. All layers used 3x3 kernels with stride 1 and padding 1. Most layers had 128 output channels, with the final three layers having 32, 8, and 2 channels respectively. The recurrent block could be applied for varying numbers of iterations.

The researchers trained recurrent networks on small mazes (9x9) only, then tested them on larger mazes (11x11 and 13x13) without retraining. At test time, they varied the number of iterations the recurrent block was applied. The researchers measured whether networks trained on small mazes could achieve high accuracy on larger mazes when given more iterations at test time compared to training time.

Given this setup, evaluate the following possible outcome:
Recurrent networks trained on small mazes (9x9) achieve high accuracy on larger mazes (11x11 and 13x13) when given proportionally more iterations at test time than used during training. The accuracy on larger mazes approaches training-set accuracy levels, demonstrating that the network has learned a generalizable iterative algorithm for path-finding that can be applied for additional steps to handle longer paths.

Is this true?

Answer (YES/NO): NO